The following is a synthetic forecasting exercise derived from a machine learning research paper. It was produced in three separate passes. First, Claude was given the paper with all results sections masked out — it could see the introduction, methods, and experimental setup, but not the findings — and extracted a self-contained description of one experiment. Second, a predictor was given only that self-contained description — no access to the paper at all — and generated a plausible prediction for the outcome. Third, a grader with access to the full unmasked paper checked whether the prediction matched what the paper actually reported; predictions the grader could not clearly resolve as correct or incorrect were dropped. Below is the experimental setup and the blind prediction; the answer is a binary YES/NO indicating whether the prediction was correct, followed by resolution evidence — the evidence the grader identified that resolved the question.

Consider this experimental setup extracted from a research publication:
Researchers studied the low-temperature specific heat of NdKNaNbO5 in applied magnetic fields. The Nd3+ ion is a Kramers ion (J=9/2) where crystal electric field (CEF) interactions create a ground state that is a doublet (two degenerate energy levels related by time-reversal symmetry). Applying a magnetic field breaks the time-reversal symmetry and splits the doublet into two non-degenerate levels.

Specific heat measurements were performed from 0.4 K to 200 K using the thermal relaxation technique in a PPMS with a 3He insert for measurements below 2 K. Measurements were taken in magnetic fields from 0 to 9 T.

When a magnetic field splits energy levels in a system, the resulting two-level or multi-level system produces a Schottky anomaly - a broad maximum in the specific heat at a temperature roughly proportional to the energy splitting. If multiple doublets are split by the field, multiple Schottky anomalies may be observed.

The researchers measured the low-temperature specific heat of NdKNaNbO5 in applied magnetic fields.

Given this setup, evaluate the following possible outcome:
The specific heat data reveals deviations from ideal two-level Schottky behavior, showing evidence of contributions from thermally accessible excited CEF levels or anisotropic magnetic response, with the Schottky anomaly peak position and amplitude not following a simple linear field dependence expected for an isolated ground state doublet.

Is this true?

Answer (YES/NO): NO